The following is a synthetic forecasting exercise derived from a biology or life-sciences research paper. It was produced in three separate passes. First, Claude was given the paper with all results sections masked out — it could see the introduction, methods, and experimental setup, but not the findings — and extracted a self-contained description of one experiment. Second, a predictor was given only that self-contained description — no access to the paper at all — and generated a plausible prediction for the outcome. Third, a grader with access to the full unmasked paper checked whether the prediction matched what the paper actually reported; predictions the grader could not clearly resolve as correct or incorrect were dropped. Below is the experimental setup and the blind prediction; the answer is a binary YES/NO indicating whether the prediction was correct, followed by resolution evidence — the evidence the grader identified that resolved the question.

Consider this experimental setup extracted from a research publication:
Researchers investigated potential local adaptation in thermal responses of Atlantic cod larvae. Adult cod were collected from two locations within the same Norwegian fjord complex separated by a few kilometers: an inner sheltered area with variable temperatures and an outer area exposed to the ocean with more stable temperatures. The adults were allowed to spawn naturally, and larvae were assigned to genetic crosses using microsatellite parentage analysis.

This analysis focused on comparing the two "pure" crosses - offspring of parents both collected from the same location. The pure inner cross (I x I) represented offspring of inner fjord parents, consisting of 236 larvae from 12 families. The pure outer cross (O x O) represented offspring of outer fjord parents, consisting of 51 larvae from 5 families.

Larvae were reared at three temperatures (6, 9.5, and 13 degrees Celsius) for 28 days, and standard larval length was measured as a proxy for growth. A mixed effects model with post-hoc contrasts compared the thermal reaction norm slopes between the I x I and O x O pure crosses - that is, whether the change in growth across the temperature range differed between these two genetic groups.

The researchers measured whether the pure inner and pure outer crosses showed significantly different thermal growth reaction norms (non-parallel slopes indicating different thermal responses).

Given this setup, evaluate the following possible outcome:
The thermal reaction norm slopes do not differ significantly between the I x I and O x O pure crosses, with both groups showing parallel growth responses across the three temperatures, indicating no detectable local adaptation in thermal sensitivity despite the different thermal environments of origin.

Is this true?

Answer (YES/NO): YES